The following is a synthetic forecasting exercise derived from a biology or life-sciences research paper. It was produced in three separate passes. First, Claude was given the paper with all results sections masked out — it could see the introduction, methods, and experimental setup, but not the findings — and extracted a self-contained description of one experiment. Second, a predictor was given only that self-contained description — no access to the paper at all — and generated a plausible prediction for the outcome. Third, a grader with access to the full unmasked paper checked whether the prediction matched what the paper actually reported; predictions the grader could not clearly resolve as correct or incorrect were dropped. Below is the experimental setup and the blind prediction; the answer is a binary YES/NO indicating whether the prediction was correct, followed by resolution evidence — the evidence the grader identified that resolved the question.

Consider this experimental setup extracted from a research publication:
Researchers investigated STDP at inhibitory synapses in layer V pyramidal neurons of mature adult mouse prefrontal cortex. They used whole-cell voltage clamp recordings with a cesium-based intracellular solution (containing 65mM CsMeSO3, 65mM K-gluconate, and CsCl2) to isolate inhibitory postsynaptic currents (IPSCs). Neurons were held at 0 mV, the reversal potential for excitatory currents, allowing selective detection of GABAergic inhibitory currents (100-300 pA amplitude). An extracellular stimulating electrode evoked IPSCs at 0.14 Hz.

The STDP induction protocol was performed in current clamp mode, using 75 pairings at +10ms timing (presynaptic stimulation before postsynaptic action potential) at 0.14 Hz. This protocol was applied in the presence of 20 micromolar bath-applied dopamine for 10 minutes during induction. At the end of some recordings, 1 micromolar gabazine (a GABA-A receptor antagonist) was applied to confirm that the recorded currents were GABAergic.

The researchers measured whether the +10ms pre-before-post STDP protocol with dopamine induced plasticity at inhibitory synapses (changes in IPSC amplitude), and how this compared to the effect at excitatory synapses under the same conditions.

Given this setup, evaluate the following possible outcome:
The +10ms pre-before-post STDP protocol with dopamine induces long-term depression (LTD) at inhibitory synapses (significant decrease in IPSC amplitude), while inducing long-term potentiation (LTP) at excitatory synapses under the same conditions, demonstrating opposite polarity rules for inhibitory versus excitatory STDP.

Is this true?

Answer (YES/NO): NO